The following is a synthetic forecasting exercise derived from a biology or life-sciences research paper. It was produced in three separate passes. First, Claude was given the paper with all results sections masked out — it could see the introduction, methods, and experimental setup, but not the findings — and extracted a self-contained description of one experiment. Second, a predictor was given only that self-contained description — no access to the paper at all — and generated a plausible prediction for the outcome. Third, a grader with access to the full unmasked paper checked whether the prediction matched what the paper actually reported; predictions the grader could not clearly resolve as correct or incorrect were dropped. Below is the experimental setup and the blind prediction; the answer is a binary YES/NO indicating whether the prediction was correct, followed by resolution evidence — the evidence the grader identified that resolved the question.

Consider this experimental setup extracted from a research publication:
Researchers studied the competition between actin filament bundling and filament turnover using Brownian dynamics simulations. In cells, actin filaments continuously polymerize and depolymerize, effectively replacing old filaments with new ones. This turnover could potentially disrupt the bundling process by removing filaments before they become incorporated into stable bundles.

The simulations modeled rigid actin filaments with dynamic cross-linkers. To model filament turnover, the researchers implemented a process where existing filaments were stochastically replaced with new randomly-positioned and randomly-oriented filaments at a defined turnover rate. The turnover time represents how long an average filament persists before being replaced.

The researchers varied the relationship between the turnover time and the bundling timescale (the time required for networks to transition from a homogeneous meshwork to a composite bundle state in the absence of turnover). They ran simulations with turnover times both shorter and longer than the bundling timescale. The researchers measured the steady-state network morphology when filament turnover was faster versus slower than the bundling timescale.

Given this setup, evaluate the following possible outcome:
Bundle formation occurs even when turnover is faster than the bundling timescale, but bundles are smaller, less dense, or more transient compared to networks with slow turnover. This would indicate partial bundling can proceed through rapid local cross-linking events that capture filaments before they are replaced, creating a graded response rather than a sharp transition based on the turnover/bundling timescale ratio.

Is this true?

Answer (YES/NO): YES